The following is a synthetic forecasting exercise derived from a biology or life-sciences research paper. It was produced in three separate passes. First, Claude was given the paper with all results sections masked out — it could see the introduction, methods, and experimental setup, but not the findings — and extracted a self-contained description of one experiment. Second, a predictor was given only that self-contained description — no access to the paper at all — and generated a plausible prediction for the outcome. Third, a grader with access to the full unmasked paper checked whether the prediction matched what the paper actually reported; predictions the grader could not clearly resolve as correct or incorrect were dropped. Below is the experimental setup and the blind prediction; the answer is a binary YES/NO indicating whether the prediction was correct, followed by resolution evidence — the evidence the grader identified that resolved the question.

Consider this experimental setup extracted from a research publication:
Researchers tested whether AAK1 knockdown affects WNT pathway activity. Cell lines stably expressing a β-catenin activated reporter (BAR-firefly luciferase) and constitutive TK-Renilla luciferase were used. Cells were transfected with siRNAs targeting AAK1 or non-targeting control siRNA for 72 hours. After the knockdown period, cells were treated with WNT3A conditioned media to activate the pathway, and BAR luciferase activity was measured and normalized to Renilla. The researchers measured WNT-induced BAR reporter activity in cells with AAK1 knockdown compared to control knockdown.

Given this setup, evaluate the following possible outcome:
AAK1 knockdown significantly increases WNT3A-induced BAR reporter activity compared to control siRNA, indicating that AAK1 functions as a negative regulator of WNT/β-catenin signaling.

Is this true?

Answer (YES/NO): YES